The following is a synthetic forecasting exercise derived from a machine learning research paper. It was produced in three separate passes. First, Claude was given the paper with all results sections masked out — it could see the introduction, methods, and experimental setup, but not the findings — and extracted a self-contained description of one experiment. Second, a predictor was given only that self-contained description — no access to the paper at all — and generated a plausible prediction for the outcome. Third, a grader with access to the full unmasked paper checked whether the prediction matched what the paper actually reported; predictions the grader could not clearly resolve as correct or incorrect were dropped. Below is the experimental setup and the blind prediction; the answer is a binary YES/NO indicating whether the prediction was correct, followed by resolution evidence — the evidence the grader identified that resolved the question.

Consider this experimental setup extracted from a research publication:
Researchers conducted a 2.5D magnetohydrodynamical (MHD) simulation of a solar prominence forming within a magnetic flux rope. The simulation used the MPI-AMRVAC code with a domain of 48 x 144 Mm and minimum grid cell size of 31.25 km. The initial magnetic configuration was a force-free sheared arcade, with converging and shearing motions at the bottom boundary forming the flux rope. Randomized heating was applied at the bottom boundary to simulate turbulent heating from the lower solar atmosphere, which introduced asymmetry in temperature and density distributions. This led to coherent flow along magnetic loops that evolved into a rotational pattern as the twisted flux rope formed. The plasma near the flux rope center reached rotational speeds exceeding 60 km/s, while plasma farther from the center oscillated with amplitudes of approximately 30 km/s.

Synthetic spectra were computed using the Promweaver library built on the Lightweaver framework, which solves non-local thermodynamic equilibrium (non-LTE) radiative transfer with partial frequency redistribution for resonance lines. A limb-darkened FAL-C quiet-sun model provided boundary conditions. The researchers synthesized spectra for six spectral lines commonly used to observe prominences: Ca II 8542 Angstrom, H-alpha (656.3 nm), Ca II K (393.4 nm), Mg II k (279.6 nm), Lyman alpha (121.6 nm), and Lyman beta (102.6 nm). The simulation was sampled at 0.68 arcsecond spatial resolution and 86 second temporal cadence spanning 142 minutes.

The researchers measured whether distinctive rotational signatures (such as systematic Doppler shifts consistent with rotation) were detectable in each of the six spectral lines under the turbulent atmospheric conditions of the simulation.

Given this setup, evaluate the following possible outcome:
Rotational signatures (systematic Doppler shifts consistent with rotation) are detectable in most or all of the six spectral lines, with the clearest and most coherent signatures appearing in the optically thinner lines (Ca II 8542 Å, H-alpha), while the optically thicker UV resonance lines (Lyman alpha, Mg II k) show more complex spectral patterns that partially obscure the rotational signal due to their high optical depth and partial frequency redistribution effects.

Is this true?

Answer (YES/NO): NO